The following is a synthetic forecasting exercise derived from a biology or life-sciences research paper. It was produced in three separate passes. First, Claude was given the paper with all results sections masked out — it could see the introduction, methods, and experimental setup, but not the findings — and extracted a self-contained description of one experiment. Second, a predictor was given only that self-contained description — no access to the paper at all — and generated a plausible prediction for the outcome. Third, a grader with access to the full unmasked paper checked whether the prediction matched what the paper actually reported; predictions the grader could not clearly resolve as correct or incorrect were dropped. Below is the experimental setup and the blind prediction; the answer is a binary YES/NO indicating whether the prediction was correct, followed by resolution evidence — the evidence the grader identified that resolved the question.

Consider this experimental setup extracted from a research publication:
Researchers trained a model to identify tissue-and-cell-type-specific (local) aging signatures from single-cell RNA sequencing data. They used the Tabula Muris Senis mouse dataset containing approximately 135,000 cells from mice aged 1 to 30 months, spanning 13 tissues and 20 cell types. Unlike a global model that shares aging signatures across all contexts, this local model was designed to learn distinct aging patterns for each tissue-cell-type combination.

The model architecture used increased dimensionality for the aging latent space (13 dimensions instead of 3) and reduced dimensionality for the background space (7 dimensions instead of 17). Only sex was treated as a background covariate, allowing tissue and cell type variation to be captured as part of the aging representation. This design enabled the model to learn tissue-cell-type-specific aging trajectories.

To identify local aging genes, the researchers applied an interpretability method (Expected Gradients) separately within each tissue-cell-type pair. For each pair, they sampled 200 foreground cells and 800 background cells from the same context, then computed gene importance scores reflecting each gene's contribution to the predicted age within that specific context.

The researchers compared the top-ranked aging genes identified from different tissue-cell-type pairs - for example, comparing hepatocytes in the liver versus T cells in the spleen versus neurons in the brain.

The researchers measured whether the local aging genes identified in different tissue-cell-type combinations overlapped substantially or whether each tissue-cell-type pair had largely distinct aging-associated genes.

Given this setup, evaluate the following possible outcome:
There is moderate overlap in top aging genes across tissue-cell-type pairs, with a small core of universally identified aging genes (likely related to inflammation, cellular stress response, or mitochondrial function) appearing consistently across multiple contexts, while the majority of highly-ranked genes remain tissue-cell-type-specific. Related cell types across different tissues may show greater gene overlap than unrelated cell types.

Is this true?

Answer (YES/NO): NO